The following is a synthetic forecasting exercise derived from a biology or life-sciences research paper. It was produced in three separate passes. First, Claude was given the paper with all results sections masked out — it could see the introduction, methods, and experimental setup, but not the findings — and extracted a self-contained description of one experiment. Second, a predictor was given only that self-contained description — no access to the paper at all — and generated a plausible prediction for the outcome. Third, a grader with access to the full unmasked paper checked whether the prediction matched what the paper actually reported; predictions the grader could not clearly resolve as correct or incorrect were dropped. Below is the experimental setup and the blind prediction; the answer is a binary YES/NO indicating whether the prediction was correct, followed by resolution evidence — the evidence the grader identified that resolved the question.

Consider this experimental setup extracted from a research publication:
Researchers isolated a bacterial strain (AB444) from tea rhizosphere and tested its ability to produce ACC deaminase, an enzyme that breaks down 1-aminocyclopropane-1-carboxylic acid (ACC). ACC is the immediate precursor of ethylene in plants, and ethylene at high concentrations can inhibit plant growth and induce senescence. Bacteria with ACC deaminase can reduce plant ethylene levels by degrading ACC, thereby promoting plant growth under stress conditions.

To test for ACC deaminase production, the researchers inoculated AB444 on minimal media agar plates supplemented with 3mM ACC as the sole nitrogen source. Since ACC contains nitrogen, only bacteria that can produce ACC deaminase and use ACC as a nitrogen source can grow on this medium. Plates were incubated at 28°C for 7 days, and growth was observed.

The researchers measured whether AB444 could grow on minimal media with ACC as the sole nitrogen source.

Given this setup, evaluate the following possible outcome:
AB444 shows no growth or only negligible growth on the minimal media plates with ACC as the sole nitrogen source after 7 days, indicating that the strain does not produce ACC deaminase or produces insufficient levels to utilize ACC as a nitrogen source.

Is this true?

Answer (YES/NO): NO